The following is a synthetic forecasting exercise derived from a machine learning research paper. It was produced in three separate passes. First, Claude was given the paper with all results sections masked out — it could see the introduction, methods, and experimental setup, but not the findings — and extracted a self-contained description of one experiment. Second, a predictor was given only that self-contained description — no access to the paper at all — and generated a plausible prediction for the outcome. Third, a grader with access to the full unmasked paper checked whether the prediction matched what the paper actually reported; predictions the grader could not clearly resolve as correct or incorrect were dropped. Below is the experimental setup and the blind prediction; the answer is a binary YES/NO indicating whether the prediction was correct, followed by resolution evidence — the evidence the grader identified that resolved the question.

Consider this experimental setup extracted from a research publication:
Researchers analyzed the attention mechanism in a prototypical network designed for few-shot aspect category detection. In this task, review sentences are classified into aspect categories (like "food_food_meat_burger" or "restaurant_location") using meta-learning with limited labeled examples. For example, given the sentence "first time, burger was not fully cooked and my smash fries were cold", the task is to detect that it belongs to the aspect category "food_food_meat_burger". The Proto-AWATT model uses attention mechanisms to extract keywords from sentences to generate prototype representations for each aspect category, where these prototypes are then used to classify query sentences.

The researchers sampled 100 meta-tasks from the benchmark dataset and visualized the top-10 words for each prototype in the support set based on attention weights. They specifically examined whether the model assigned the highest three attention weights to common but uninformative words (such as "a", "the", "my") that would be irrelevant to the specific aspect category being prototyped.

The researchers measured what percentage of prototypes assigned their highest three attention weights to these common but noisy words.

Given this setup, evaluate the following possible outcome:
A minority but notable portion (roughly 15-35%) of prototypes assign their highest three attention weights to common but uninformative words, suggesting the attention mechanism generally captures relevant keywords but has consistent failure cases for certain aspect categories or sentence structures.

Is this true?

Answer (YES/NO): YES